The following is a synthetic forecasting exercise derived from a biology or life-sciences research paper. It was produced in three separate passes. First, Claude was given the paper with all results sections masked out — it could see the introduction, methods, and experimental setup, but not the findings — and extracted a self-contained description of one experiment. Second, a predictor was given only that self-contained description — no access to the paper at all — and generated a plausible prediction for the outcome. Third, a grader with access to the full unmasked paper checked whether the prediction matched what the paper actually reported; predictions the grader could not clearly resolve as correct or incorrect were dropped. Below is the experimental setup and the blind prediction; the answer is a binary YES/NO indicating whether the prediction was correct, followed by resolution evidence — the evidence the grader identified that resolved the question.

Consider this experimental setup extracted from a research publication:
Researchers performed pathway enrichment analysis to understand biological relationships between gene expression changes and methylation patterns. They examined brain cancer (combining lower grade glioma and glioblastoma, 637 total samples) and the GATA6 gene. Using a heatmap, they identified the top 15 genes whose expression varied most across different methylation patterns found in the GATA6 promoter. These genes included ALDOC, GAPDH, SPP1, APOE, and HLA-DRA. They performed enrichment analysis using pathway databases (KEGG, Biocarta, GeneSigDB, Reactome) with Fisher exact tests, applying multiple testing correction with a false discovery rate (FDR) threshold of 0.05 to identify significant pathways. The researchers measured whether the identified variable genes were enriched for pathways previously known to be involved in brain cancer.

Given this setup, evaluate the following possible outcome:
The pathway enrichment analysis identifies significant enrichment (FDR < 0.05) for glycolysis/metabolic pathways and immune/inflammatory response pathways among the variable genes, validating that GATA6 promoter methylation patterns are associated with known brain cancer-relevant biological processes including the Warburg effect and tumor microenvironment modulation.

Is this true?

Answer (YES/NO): NO